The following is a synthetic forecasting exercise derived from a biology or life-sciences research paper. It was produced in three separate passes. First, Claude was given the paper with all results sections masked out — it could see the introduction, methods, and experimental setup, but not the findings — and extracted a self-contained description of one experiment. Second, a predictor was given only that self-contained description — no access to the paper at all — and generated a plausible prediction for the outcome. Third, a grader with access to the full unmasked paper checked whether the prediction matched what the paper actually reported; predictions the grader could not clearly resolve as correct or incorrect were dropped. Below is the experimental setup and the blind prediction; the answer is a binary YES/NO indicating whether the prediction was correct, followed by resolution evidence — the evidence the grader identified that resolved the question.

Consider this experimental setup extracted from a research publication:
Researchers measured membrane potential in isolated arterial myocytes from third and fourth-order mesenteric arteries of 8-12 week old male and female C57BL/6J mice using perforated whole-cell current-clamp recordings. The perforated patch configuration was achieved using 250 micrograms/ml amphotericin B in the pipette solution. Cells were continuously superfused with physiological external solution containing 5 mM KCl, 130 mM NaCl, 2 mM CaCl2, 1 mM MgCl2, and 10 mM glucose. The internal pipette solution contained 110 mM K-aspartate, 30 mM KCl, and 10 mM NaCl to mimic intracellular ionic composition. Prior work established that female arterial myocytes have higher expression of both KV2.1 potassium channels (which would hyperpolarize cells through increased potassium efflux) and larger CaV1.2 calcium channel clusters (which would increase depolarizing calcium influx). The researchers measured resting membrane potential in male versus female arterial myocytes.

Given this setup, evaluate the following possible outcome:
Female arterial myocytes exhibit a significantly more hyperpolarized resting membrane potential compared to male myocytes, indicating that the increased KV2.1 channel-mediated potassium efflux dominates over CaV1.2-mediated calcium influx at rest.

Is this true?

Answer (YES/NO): NO